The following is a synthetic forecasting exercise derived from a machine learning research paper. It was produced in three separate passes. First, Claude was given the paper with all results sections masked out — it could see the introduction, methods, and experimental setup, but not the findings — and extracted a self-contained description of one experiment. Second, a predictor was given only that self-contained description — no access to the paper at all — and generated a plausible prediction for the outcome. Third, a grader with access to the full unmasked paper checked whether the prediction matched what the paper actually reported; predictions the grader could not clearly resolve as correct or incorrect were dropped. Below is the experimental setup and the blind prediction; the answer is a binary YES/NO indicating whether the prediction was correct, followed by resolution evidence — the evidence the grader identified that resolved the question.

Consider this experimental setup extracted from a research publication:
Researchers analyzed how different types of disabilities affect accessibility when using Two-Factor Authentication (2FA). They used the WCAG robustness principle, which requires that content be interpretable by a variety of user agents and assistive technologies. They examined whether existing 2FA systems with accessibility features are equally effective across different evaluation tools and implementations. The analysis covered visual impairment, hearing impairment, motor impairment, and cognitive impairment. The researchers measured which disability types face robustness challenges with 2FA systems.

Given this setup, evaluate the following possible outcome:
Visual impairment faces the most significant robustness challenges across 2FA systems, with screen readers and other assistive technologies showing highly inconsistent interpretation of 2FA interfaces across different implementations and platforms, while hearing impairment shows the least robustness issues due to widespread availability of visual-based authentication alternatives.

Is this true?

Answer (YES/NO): NO